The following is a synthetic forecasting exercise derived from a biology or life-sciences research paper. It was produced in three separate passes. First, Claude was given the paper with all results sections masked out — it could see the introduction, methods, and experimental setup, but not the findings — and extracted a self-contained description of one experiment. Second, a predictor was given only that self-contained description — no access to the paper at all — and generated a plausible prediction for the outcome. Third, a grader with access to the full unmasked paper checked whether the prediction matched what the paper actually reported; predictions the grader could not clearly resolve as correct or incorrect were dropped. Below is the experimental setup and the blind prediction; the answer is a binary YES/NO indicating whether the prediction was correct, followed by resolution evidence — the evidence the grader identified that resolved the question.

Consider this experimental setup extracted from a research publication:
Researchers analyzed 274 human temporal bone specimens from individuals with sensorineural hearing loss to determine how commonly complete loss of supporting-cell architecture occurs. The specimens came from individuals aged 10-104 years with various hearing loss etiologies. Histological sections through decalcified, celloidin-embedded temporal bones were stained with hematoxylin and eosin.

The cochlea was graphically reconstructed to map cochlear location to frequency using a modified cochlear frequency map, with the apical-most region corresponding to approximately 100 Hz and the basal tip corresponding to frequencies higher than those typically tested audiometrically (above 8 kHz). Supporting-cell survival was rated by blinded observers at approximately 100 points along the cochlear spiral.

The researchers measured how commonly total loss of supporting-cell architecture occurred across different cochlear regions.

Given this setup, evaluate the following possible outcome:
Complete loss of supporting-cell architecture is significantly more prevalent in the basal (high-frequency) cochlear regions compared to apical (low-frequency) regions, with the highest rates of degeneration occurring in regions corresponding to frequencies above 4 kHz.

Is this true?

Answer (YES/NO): NO